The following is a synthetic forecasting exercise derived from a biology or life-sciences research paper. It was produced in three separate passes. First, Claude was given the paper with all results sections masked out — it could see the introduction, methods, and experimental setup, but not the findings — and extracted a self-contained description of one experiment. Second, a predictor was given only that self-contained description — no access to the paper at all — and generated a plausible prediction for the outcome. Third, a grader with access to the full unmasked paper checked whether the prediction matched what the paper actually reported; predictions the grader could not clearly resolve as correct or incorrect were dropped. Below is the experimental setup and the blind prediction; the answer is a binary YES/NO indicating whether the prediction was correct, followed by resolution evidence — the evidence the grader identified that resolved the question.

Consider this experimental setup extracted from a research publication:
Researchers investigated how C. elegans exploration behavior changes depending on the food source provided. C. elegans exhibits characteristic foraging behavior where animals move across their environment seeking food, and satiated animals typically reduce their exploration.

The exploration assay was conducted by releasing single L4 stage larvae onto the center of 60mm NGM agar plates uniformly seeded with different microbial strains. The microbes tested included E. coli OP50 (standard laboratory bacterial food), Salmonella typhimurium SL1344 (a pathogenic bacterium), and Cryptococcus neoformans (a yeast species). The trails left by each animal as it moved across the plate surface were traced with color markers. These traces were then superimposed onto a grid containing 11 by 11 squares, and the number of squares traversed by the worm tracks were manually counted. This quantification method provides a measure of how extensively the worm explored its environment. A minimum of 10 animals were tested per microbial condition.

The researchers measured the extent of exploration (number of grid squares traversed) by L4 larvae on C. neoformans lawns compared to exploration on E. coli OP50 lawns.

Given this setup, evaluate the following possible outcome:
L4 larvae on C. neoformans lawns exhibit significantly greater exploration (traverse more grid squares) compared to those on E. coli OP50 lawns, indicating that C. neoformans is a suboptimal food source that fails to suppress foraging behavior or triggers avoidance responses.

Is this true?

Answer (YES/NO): YES